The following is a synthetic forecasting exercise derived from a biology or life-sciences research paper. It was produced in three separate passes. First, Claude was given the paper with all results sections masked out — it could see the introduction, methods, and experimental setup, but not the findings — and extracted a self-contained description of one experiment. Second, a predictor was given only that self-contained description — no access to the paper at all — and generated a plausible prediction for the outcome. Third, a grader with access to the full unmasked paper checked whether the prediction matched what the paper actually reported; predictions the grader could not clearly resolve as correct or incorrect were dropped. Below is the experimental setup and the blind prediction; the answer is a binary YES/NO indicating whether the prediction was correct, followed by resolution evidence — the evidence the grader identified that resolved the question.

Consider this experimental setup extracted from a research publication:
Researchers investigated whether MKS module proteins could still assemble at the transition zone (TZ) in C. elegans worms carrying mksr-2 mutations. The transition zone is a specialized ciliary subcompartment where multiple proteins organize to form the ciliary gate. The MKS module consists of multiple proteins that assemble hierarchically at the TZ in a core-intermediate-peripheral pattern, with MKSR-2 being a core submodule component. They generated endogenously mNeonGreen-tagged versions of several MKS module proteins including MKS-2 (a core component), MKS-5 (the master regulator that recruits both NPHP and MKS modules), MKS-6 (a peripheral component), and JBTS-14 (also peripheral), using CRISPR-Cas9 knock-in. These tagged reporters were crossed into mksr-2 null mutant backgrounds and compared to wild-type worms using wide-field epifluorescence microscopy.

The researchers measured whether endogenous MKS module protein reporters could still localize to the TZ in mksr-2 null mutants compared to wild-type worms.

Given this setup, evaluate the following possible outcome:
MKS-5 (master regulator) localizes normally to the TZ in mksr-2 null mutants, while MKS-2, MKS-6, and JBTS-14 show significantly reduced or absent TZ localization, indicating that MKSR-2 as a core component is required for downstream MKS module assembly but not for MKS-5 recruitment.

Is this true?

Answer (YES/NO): YES